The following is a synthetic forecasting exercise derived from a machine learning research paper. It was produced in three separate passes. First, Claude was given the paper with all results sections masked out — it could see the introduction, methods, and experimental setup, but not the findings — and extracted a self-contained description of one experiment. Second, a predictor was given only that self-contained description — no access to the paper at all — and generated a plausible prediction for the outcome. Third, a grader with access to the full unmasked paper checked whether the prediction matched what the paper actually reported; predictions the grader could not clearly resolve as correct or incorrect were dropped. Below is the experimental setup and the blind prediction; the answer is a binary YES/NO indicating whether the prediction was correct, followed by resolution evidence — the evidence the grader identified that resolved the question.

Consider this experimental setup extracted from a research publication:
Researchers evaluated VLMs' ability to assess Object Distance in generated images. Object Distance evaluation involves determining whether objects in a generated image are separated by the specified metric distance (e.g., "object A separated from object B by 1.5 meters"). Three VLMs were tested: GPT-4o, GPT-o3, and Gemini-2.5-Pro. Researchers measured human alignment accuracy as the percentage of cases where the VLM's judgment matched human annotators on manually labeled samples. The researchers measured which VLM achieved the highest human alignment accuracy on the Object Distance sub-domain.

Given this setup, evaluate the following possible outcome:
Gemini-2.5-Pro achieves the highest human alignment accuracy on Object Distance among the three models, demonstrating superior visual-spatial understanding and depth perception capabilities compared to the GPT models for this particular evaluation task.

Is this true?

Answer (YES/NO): NO